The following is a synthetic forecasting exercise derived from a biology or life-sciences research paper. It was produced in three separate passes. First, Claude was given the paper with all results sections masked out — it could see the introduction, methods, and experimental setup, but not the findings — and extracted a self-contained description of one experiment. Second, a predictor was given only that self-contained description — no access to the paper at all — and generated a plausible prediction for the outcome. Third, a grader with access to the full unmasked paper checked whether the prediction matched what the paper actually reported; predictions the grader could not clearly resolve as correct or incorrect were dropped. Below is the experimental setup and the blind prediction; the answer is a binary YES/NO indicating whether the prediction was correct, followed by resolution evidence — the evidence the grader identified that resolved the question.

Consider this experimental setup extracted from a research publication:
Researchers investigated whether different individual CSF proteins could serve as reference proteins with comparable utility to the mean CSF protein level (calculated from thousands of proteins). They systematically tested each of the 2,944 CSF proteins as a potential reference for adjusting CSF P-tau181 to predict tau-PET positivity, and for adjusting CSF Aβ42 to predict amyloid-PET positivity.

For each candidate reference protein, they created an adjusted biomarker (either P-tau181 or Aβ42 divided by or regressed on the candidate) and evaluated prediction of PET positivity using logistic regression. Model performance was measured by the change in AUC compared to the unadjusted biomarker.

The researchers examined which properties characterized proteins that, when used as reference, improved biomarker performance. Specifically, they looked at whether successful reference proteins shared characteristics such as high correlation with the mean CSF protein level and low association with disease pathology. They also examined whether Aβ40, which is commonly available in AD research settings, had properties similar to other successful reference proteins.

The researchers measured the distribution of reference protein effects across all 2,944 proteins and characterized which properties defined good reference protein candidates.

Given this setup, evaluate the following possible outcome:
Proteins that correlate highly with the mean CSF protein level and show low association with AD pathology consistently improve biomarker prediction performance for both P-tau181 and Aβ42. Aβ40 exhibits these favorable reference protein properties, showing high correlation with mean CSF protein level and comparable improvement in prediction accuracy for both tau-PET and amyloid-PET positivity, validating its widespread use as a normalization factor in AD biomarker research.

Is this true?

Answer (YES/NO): NO